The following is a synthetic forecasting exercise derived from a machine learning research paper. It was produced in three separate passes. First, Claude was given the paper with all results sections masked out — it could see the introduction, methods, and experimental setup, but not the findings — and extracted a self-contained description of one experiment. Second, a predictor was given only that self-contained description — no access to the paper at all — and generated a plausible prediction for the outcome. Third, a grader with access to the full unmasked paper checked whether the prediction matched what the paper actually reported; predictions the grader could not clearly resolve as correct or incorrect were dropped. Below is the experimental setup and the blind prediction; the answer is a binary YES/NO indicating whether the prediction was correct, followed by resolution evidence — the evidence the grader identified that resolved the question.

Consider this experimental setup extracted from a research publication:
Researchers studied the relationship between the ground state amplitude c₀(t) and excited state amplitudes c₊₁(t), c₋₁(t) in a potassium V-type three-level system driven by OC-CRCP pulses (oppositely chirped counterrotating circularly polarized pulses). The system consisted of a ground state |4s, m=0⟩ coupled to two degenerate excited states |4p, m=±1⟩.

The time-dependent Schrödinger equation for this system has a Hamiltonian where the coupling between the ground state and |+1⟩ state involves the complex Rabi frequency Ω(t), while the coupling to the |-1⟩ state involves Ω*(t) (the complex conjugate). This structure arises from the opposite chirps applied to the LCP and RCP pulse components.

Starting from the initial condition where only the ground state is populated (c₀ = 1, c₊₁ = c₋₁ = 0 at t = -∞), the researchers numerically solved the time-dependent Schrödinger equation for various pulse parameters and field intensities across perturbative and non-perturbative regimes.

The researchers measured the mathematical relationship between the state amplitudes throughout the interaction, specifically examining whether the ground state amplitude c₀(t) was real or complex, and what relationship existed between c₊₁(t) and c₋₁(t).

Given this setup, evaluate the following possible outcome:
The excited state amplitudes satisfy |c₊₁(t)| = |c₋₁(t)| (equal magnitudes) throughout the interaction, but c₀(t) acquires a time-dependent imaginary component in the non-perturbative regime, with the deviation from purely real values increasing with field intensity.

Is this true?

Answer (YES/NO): NO